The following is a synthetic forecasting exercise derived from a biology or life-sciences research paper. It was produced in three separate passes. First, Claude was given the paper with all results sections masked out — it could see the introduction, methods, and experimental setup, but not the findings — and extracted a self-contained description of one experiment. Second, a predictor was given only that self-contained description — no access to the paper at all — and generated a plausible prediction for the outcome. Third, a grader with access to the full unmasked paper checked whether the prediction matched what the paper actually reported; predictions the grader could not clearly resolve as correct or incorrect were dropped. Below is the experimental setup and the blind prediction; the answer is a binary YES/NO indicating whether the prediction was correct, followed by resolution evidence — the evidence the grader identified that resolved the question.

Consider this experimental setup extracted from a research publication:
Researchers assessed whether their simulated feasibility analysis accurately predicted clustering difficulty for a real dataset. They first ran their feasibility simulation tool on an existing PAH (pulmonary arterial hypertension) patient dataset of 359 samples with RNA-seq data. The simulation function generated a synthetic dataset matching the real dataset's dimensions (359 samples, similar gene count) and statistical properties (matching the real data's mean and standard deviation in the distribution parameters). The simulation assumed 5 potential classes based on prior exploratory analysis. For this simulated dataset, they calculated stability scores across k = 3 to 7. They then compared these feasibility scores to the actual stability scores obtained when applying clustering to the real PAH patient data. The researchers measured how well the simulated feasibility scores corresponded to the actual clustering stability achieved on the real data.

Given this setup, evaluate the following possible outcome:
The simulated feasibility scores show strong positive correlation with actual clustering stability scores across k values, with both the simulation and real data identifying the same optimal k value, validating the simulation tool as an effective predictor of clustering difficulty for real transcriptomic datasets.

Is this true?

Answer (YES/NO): NO